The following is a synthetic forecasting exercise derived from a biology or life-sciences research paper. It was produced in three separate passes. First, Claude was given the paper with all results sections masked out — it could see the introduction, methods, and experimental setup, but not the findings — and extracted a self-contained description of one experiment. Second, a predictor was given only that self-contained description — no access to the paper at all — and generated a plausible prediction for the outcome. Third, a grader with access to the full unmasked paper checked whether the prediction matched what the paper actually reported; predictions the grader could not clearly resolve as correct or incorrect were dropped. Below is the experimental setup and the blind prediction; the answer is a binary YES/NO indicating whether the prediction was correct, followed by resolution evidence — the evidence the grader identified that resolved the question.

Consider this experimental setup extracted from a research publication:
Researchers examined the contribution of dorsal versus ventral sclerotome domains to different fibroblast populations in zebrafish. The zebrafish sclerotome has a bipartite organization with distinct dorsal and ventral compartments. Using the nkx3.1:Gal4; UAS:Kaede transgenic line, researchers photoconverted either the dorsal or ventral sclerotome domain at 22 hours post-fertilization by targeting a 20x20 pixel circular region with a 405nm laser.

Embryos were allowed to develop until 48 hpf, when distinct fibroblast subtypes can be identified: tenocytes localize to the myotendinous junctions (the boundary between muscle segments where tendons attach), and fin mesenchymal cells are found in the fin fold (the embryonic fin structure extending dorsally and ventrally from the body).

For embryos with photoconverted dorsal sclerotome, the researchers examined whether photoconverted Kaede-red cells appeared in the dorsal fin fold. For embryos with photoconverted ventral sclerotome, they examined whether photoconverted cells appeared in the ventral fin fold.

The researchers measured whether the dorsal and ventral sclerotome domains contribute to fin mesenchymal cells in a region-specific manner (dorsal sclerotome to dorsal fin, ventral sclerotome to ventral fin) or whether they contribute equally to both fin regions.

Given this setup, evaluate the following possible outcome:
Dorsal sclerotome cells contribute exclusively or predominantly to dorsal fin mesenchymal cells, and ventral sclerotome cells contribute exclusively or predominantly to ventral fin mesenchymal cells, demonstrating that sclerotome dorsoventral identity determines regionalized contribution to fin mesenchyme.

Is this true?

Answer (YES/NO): YES